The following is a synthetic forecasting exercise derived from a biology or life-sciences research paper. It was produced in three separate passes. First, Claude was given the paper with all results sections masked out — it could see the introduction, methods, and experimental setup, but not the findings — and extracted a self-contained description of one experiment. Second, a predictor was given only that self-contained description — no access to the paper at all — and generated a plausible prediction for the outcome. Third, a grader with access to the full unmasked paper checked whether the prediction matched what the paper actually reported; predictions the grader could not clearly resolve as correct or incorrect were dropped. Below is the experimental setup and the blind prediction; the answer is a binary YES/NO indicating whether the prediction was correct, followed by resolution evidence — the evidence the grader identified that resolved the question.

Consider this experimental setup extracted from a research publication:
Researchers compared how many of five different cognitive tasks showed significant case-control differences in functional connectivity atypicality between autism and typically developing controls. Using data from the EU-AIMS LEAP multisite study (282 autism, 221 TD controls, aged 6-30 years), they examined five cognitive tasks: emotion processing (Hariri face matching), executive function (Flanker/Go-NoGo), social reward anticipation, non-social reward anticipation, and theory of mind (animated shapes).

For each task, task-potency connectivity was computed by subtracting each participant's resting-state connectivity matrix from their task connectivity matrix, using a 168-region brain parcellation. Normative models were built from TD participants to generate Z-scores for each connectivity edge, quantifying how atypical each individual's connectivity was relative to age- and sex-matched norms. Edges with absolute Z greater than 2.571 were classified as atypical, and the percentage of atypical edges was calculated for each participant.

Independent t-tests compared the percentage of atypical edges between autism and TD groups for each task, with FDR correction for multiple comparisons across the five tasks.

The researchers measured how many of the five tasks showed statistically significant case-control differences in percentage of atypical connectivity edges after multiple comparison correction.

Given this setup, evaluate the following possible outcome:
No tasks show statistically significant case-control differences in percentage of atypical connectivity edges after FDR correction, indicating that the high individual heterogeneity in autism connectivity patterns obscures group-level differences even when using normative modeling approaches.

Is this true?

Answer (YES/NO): NO